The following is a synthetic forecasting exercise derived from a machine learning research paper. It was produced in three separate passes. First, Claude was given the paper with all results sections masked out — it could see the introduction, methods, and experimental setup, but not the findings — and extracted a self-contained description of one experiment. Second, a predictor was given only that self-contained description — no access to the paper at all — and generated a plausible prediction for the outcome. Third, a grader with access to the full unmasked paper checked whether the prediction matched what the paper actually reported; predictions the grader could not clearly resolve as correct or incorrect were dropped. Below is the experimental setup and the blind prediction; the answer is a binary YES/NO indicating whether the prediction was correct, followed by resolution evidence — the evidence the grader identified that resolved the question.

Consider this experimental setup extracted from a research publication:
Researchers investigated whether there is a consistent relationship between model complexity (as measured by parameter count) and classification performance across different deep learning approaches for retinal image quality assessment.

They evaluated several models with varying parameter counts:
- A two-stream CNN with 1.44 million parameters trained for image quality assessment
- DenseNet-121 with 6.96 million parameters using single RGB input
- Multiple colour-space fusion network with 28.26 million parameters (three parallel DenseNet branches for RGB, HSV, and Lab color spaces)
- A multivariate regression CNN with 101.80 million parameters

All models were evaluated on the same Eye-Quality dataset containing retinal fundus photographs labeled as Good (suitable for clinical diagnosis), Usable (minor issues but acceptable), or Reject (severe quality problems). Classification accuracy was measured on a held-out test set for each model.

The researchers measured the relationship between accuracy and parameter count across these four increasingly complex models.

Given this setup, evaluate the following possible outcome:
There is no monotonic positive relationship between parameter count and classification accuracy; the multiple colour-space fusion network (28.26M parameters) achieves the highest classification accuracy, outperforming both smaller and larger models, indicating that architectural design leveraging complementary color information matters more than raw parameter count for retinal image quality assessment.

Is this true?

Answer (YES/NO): NO